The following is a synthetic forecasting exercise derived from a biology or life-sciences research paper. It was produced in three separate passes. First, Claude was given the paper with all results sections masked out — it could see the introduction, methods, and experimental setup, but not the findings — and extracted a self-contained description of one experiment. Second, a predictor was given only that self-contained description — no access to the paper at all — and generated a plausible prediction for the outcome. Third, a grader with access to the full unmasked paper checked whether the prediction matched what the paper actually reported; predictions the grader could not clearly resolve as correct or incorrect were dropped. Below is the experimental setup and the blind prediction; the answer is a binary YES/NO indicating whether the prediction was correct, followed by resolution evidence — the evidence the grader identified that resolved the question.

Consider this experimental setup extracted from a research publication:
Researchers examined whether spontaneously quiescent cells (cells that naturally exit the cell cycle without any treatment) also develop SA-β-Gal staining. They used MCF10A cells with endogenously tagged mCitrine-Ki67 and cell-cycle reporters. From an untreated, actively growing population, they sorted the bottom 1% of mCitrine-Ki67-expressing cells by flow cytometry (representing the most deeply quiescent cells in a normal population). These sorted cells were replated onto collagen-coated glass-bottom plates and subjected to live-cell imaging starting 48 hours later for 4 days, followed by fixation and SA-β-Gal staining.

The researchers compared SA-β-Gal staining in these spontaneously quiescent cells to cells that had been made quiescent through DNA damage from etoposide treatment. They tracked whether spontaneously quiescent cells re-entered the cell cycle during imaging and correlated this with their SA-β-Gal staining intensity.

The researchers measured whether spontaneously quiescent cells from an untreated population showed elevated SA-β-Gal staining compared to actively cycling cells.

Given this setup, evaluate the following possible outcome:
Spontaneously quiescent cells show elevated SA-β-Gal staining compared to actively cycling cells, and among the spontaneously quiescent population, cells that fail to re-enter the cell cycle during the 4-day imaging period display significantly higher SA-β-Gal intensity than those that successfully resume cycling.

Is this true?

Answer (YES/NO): NO